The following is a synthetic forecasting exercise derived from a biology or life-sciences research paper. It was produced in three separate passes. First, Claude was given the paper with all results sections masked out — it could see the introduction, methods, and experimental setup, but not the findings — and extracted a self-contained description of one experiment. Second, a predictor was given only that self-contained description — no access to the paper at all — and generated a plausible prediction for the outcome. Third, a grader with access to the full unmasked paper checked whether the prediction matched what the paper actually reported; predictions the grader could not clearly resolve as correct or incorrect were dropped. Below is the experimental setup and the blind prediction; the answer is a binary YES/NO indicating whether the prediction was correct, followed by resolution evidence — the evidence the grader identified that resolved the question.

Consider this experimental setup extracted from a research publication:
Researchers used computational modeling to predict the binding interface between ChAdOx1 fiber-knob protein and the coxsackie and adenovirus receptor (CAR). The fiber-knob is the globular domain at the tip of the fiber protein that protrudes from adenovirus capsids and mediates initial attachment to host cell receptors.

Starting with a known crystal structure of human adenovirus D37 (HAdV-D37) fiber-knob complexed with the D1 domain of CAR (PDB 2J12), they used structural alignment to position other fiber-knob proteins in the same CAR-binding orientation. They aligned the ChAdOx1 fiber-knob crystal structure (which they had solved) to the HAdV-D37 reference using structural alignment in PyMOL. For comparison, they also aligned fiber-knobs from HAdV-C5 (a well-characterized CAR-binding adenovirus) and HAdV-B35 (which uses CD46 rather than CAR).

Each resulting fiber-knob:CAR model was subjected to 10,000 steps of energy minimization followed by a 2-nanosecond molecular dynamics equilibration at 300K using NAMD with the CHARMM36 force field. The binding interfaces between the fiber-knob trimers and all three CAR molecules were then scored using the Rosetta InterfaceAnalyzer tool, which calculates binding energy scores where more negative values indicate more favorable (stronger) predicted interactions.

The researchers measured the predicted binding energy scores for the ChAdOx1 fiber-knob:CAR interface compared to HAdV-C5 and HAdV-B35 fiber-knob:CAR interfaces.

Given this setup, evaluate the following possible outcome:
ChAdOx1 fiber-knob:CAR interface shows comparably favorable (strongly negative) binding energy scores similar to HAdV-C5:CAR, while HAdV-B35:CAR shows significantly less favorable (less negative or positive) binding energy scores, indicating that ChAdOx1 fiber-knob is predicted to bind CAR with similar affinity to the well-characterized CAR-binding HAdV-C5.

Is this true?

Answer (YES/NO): YES